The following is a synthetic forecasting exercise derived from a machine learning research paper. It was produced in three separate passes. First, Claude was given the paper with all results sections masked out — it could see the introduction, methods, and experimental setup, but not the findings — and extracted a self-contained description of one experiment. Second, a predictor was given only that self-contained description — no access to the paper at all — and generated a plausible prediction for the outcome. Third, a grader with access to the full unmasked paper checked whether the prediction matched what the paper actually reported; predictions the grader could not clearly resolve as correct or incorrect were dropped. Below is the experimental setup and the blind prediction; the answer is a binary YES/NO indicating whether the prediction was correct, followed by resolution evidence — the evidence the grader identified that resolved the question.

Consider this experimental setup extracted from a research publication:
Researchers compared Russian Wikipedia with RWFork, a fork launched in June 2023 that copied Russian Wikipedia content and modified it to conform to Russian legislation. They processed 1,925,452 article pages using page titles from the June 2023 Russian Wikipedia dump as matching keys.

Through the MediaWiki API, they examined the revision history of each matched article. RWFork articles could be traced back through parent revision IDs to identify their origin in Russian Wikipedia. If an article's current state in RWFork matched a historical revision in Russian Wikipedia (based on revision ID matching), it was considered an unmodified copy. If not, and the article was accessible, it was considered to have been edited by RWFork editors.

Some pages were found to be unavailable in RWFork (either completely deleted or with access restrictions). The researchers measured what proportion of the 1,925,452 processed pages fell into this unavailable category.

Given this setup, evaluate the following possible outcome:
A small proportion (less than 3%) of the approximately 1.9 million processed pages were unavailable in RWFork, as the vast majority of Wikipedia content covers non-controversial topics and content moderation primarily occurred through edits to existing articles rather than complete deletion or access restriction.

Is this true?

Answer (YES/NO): YES